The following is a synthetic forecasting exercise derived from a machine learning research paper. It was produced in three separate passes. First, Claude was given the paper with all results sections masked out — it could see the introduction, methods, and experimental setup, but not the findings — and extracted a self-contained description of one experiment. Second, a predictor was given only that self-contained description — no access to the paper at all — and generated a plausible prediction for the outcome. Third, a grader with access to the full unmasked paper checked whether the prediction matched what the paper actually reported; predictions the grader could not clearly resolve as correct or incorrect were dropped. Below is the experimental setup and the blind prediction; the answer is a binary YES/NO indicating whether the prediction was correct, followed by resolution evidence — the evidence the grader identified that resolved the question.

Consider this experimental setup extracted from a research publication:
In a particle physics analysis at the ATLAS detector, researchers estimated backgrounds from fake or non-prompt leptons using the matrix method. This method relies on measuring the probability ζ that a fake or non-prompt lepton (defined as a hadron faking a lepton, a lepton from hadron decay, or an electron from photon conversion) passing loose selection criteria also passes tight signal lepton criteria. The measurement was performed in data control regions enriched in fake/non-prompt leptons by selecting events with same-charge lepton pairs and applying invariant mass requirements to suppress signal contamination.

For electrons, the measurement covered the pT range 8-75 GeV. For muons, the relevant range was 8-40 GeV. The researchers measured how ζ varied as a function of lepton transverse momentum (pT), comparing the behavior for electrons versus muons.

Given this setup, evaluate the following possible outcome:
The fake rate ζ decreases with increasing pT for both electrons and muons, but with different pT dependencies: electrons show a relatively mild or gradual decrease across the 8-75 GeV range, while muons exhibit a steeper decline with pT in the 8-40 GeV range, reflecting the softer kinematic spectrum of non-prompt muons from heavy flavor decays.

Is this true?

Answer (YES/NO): NO